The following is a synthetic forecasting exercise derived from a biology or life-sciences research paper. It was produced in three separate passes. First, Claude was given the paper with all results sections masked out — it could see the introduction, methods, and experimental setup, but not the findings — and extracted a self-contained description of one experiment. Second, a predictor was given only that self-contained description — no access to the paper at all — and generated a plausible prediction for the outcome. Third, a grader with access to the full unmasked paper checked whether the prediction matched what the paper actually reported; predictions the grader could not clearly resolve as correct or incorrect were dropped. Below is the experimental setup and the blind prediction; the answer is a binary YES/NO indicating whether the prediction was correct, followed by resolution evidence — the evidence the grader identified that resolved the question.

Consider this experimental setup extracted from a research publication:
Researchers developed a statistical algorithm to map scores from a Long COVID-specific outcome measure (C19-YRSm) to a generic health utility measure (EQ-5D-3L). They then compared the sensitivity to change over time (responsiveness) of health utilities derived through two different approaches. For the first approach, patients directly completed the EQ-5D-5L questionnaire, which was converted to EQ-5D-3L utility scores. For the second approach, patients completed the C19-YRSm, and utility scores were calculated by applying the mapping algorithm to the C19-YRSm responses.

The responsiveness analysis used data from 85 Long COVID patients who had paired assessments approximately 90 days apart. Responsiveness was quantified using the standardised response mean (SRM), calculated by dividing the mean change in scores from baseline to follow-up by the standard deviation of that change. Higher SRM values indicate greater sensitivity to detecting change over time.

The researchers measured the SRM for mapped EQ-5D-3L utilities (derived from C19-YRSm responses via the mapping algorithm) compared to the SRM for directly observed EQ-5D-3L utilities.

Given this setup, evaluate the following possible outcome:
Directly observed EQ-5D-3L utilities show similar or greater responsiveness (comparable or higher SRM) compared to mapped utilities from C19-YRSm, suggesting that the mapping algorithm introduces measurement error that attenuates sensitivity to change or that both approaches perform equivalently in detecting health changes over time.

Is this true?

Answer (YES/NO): NO